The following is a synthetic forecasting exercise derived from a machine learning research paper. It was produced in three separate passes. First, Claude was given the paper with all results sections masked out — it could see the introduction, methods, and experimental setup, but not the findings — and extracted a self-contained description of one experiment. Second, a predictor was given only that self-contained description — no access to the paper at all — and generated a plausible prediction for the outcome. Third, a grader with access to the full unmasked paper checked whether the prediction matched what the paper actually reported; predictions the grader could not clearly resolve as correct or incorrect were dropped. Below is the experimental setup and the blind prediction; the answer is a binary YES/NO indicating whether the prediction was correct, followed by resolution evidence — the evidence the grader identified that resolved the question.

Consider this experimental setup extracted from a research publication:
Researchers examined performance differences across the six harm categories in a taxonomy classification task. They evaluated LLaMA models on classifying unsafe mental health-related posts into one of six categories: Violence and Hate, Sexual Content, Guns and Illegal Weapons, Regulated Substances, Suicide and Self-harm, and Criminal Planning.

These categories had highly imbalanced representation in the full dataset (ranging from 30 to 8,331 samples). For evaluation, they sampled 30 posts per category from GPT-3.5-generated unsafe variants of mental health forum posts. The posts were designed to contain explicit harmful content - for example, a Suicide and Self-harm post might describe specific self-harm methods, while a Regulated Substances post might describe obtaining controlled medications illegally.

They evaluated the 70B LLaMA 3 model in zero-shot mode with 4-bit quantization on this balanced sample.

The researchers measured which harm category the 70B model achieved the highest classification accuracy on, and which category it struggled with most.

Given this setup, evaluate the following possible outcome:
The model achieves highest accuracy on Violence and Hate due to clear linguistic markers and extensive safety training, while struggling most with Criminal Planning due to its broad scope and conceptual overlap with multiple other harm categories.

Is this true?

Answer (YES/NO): NO